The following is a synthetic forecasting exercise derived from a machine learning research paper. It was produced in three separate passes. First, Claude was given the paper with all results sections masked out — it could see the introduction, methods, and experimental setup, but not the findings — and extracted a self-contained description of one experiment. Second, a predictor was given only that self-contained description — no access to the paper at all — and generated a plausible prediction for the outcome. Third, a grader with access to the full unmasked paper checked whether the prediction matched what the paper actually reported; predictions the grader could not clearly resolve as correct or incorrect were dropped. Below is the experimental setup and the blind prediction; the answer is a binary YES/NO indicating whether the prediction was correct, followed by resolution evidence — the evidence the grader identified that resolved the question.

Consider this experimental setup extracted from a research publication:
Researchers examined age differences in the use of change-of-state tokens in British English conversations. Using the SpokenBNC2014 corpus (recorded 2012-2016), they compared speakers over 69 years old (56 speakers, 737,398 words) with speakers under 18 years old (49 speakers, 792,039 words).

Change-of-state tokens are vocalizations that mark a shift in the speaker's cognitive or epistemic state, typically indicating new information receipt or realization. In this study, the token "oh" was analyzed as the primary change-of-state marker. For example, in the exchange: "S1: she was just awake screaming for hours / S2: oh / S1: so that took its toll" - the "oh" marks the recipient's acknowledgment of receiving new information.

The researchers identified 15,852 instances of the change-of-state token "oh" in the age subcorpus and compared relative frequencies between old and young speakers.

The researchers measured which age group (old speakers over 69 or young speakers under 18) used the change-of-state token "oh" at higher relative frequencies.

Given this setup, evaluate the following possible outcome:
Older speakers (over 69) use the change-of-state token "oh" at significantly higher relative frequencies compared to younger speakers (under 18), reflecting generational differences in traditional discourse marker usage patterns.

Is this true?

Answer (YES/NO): YES